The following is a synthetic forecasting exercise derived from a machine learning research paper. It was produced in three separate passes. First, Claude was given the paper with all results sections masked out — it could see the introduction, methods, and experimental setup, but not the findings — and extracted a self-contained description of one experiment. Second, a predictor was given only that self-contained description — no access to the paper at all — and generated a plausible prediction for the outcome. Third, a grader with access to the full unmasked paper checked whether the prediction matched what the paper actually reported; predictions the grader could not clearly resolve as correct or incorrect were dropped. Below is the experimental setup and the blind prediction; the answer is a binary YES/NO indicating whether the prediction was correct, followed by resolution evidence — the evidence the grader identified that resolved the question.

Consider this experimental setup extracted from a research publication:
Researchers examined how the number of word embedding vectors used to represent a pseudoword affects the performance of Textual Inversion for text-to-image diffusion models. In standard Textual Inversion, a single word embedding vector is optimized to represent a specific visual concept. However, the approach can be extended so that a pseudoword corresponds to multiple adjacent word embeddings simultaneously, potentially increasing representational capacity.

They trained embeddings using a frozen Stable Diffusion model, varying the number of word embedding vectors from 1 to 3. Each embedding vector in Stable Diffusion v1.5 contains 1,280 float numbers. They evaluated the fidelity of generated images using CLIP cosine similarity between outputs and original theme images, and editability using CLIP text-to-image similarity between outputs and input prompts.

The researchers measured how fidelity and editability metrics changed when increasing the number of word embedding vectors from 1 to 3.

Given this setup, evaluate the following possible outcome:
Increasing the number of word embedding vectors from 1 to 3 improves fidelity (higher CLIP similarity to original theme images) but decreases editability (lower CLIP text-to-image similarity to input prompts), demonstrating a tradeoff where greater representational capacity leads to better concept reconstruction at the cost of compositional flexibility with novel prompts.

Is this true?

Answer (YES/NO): NO